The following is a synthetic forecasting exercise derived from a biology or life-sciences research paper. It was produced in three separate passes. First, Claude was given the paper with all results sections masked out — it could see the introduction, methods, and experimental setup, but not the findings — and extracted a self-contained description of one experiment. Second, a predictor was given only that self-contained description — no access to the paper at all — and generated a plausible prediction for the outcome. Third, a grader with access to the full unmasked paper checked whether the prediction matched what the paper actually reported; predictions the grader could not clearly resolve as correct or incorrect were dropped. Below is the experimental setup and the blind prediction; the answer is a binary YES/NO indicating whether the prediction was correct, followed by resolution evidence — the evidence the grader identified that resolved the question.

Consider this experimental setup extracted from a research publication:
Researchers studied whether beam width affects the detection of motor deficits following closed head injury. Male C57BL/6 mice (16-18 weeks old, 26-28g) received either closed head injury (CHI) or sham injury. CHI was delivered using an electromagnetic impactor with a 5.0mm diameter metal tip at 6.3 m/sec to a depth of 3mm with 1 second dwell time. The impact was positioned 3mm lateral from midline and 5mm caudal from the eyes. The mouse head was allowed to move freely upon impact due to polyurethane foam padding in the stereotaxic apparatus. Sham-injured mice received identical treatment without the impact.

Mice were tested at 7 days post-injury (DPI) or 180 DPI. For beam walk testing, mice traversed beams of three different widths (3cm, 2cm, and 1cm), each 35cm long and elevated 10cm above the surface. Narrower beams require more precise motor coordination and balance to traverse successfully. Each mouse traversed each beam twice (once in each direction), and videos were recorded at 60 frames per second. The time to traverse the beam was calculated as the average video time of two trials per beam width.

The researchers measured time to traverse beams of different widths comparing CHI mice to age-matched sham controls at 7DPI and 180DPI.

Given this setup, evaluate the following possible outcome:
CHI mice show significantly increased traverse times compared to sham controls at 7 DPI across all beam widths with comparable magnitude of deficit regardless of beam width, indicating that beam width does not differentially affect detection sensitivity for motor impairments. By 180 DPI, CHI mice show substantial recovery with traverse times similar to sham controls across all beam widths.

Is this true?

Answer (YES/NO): NO